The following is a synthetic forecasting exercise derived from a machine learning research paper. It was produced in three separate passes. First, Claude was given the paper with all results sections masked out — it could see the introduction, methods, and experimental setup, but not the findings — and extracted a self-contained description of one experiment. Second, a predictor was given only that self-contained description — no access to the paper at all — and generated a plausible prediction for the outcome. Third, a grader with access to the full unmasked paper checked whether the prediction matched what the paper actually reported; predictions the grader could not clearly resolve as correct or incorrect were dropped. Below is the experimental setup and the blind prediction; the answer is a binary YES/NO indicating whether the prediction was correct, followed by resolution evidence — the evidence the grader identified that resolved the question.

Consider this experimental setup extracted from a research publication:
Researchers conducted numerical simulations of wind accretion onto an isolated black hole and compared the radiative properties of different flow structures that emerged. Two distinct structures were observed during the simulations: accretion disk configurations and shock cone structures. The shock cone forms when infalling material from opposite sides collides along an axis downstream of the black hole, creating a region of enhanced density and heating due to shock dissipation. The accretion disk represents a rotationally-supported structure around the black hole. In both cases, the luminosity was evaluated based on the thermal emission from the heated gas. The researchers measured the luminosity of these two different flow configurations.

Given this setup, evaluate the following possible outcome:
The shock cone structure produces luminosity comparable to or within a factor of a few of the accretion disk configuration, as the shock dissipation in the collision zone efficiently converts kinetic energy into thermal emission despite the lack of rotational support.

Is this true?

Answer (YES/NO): NO